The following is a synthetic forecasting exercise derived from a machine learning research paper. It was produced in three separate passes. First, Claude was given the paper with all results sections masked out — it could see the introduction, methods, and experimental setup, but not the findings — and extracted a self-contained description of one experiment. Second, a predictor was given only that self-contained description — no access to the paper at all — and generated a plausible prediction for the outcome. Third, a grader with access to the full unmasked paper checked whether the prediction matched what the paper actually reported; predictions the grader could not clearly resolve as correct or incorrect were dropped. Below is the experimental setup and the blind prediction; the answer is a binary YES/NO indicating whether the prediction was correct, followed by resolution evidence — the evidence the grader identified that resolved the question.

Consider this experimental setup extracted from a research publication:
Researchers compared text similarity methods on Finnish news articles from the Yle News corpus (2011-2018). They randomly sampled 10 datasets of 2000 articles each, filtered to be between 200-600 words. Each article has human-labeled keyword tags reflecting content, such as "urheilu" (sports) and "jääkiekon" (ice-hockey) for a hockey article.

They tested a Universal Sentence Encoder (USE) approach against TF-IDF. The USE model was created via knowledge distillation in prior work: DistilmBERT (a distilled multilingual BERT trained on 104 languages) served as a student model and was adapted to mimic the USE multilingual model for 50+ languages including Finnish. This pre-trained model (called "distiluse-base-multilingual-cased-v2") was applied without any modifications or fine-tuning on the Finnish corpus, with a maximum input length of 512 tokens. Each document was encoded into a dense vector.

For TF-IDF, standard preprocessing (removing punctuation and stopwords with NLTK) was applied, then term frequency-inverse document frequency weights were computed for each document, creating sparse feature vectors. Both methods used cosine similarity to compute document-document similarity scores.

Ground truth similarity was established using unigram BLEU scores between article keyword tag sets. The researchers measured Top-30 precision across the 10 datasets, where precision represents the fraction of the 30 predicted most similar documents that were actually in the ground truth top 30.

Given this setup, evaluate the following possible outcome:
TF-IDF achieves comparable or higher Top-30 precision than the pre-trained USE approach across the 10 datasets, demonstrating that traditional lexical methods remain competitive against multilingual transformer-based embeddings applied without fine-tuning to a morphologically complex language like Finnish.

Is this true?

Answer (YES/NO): YES